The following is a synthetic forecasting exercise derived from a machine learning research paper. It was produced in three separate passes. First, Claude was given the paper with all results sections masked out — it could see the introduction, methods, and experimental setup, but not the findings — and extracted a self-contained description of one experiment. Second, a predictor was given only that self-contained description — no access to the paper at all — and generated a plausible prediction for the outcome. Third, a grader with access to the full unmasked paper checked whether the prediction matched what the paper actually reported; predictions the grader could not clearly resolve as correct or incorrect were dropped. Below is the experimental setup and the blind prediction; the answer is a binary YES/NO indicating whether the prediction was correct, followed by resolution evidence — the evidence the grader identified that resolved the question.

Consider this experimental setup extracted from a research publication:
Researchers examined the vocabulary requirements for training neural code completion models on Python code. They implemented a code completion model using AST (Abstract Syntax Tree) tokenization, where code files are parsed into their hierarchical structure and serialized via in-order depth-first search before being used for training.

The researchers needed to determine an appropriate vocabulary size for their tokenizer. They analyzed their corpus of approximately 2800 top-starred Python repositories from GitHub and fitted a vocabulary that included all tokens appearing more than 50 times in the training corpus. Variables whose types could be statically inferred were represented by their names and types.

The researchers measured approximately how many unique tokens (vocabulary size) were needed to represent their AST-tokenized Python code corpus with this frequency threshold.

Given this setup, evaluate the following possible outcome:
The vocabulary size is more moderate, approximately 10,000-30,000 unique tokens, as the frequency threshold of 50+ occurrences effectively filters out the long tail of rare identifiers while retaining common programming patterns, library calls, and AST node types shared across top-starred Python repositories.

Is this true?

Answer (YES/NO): NO